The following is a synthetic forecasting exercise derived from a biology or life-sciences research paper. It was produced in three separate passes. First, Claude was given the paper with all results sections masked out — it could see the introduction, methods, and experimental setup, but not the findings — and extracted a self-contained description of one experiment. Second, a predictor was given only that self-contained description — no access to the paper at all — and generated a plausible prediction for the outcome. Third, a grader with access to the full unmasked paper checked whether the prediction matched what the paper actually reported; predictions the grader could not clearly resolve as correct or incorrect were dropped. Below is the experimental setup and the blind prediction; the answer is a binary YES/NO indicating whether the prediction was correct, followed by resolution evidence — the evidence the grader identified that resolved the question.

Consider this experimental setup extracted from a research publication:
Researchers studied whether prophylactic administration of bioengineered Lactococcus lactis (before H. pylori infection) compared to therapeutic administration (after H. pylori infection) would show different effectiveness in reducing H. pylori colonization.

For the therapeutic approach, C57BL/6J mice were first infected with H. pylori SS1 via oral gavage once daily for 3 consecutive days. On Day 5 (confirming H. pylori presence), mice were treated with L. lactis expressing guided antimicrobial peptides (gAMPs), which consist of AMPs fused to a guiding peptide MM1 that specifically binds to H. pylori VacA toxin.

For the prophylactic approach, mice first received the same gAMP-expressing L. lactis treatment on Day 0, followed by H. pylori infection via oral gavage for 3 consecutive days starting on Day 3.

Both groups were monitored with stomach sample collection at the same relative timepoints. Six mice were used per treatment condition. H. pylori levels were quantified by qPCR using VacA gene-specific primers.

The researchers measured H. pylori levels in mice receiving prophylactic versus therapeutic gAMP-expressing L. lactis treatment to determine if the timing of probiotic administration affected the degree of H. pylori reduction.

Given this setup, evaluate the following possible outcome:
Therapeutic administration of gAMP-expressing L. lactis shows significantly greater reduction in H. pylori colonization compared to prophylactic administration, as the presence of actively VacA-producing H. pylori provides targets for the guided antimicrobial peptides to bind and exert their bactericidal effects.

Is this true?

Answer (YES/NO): YES